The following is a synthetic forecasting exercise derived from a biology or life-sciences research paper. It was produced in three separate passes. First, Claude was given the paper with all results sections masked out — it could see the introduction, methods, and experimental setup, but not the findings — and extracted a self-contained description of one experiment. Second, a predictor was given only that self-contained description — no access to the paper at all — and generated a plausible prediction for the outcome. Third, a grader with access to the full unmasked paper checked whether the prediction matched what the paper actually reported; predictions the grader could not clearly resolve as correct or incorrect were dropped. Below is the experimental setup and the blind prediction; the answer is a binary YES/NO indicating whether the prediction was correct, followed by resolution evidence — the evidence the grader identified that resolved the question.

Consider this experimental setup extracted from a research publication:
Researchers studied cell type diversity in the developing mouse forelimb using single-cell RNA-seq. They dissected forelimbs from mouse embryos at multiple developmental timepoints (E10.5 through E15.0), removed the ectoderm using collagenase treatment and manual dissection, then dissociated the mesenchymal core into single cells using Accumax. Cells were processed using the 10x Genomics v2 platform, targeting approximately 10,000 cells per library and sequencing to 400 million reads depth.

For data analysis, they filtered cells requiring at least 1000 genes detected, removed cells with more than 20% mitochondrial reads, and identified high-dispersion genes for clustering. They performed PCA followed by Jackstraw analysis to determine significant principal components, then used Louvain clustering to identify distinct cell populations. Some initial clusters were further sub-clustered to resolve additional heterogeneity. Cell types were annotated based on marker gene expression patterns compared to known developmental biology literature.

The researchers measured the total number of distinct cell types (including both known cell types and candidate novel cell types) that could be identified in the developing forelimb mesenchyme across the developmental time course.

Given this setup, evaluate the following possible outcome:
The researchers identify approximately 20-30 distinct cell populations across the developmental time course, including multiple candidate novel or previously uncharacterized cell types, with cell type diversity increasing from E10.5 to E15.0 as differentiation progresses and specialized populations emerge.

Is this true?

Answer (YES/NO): YES